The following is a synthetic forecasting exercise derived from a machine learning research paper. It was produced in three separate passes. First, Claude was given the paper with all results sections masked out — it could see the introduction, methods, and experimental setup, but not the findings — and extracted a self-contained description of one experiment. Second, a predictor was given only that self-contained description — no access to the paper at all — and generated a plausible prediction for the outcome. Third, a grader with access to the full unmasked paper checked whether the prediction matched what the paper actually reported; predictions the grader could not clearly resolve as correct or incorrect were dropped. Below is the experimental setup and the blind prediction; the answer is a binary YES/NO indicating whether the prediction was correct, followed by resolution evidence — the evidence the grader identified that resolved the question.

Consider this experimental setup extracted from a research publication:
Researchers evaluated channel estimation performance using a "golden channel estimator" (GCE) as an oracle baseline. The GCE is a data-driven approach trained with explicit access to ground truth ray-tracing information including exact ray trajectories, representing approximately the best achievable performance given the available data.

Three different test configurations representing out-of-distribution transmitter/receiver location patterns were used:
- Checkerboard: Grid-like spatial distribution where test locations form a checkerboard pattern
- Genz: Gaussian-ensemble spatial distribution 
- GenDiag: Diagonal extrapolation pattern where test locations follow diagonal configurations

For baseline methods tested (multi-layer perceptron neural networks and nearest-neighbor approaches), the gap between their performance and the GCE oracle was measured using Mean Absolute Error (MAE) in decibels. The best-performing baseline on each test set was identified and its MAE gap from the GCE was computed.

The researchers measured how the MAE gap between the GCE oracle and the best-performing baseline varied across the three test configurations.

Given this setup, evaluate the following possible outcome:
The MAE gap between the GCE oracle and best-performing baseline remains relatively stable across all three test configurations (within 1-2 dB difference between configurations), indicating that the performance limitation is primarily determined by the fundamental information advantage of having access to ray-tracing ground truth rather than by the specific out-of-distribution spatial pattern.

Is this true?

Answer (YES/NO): YES